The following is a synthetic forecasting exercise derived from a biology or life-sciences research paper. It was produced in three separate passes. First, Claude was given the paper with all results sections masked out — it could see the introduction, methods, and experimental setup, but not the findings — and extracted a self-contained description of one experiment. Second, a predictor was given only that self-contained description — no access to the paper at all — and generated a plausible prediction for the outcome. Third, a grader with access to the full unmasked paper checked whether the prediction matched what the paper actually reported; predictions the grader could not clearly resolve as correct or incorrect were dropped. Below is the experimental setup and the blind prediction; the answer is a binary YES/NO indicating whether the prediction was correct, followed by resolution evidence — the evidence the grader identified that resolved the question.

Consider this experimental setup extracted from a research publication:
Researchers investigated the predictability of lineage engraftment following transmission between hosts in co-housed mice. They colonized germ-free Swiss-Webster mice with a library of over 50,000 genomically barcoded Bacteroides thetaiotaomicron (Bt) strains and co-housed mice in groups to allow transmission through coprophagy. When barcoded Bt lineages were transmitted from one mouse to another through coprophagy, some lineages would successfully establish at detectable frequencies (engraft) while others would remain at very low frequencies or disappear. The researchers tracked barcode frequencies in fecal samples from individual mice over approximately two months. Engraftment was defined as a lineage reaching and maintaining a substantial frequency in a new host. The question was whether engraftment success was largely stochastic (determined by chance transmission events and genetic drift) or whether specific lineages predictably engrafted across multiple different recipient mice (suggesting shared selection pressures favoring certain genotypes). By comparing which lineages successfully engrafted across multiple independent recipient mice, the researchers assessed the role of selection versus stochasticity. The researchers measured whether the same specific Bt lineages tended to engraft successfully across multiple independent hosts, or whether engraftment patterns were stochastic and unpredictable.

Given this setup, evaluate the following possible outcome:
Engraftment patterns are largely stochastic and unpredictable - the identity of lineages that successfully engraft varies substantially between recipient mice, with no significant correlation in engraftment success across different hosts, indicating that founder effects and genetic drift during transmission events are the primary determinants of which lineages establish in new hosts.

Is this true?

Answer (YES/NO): NO